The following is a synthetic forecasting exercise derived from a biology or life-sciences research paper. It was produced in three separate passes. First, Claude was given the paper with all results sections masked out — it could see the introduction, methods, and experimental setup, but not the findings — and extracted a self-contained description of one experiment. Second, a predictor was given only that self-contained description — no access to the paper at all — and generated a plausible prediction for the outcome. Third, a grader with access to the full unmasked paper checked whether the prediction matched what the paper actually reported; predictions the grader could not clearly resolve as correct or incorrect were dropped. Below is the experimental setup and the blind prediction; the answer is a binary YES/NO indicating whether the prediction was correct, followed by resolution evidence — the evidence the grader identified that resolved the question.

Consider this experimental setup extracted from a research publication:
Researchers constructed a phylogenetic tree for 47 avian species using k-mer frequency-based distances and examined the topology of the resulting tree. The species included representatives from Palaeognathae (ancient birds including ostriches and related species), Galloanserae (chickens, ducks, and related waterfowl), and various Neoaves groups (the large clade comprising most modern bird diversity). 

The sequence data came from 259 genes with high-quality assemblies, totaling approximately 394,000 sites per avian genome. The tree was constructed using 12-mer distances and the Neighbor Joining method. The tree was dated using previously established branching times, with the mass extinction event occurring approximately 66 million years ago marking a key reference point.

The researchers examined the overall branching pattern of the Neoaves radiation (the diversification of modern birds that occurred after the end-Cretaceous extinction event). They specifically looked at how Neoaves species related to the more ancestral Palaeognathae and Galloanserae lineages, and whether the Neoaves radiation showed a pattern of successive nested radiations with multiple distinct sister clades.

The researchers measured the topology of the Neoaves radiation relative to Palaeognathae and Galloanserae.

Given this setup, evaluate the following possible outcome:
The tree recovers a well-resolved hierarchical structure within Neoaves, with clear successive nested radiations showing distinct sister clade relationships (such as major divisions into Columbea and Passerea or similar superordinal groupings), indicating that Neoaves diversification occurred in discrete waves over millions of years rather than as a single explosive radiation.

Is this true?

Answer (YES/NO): YES